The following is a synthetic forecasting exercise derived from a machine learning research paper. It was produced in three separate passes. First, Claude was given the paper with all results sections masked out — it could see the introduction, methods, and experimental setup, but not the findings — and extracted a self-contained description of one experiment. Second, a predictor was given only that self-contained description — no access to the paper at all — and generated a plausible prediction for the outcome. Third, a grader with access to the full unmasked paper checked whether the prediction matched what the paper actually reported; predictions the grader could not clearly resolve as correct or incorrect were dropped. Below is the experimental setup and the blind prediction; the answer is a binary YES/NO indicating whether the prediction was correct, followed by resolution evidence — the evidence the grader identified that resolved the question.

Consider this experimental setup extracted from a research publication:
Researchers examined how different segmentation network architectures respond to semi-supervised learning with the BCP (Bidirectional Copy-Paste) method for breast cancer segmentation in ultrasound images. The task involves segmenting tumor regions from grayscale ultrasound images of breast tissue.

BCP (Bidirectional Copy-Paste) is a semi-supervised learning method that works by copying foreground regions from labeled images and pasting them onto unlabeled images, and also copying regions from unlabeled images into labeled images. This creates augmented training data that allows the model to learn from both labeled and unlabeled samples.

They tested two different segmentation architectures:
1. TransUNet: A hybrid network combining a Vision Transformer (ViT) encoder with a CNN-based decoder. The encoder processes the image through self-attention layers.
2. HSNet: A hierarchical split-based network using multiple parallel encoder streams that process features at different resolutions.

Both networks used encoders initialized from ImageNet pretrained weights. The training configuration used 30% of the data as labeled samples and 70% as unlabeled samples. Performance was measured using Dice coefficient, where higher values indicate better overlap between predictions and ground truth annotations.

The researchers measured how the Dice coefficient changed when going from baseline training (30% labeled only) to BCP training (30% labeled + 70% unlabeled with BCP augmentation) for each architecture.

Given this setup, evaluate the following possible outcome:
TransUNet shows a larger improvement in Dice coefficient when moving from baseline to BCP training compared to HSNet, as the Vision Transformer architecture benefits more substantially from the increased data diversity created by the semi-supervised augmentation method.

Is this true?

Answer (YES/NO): YES